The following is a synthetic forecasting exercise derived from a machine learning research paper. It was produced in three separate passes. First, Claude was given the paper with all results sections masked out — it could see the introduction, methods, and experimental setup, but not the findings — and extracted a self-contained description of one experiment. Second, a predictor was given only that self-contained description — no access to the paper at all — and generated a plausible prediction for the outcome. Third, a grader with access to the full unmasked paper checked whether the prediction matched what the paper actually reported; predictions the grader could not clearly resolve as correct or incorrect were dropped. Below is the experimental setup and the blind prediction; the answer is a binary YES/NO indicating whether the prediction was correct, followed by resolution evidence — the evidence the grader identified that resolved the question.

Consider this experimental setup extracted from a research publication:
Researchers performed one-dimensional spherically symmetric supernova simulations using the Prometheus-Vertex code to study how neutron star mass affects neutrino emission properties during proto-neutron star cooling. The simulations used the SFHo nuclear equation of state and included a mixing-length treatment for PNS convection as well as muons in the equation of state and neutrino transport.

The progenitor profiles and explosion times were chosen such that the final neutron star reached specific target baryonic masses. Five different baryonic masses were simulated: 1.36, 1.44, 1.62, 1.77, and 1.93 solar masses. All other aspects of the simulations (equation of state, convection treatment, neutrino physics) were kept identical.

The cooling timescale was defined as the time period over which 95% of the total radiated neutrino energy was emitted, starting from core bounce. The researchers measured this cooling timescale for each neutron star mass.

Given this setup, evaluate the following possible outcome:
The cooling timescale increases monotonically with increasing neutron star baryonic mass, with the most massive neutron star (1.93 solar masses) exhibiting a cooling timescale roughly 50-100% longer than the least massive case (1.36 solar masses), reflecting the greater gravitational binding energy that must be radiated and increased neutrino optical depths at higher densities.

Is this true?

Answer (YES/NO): NO